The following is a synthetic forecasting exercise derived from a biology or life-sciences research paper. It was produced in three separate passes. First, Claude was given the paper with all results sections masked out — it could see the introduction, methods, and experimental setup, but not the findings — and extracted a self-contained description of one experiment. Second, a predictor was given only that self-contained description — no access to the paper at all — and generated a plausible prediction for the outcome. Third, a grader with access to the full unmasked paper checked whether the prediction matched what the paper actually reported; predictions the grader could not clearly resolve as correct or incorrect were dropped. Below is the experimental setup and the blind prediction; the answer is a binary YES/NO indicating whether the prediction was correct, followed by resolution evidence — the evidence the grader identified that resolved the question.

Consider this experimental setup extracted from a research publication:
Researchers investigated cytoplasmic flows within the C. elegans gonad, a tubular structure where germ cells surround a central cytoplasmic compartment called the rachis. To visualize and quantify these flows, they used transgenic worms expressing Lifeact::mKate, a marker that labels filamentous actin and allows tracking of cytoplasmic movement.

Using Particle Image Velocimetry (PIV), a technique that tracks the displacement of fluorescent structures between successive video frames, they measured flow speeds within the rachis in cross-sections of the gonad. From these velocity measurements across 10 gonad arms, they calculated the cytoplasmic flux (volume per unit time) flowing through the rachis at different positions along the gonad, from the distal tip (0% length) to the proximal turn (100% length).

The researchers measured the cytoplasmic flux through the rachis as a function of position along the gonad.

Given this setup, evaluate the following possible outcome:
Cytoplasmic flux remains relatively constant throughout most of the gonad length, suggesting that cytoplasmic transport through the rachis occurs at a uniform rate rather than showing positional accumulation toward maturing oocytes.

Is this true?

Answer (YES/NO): NO